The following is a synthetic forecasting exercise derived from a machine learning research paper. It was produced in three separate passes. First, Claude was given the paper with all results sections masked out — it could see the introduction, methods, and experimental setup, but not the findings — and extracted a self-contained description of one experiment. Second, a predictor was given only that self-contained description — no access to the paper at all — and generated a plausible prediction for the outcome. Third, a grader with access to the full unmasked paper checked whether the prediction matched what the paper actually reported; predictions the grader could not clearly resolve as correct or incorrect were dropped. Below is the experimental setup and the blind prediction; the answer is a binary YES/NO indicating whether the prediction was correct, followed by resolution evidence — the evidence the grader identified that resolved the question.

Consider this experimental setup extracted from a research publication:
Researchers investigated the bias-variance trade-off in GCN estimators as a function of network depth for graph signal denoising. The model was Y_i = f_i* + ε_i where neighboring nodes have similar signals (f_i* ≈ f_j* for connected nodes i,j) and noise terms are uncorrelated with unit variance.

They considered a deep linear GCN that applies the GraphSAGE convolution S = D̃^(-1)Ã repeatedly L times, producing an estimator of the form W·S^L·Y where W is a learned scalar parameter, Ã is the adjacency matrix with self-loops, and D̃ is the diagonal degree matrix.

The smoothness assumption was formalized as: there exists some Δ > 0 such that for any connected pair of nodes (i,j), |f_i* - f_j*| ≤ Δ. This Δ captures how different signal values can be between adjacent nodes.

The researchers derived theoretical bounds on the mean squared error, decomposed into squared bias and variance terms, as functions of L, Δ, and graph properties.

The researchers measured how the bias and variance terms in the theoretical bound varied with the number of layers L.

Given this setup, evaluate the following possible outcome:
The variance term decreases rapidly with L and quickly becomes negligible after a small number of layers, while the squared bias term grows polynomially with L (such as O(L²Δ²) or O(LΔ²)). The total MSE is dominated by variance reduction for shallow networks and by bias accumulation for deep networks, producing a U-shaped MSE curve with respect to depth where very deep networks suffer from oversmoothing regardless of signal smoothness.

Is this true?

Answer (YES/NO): NO